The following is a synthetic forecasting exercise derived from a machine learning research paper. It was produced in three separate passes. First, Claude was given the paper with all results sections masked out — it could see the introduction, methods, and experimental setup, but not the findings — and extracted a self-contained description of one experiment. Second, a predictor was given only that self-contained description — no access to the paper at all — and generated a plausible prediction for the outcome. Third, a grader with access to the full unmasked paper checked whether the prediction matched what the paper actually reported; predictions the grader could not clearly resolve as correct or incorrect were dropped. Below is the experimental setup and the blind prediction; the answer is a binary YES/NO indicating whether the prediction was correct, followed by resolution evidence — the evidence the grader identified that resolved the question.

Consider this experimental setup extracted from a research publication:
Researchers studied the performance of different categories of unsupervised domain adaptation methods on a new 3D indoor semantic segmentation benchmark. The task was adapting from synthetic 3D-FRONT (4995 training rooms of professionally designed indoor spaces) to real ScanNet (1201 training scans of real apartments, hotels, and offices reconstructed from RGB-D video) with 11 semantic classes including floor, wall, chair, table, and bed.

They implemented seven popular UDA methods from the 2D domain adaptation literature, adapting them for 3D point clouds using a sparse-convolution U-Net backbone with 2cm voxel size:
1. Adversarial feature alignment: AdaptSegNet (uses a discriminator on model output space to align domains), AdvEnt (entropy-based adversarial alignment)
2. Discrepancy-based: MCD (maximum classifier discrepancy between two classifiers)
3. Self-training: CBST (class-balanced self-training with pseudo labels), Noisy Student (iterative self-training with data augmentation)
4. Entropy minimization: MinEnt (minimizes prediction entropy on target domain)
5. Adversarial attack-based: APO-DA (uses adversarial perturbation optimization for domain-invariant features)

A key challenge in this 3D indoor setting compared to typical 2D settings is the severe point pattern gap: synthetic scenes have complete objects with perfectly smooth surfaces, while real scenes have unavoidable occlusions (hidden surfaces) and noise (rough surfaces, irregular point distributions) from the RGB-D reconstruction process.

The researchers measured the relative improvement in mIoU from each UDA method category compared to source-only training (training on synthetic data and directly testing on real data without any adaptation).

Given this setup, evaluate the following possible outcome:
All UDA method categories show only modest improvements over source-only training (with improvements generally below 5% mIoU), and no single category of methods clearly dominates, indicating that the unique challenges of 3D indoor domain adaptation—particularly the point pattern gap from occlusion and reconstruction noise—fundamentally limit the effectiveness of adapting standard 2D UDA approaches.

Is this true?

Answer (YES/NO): NO